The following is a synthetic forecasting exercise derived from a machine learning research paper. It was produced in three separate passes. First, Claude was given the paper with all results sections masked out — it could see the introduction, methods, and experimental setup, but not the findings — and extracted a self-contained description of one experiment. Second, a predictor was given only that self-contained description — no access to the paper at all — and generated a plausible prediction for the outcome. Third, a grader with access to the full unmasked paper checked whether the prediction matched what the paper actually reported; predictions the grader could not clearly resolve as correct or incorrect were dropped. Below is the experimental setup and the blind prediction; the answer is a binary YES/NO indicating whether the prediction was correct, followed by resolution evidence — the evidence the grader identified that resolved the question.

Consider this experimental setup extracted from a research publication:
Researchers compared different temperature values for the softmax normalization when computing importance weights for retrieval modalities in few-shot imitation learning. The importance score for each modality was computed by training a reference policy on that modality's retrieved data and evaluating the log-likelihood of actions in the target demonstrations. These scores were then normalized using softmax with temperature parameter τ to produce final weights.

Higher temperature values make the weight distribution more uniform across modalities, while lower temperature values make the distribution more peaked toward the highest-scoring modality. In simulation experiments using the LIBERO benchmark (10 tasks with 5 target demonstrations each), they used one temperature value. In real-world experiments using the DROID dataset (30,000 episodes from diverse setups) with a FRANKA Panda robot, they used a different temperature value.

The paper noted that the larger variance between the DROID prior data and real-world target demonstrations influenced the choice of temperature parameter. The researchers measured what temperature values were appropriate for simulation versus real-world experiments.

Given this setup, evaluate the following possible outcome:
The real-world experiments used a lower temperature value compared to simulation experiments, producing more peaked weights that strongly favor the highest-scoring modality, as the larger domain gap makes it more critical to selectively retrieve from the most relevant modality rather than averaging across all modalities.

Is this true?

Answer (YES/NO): NO